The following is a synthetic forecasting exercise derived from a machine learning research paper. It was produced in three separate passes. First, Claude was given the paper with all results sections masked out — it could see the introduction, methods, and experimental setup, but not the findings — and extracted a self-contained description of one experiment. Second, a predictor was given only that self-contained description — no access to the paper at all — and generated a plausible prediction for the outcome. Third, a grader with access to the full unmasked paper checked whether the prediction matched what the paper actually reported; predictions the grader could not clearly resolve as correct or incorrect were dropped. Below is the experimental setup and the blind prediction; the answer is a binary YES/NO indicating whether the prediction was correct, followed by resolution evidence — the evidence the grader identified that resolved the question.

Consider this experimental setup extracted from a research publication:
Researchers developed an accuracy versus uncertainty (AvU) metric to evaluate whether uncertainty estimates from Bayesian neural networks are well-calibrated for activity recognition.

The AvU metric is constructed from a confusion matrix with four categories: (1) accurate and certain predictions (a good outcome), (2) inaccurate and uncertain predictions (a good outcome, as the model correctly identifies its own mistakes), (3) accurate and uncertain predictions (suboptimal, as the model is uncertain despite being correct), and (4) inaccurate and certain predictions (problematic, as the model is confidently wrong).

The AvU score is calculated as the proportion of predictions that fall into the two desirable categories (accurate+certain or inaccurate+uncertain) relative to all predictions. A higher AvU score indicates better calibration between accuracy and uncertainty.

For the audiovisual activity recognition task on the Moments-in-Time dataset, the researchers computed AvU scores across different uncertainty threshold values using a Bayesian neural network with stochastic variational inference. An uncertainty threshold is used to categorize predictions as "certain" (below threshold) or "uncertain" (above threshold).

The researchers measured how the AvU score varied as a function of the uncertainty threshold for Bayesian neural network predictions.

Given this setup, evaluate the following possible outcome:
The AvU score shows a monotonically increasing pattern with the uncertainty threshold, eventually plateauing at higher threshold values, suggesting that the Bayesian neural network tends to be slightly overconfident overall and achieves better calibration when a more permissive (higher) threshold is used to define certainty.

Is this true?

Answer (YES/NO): NO